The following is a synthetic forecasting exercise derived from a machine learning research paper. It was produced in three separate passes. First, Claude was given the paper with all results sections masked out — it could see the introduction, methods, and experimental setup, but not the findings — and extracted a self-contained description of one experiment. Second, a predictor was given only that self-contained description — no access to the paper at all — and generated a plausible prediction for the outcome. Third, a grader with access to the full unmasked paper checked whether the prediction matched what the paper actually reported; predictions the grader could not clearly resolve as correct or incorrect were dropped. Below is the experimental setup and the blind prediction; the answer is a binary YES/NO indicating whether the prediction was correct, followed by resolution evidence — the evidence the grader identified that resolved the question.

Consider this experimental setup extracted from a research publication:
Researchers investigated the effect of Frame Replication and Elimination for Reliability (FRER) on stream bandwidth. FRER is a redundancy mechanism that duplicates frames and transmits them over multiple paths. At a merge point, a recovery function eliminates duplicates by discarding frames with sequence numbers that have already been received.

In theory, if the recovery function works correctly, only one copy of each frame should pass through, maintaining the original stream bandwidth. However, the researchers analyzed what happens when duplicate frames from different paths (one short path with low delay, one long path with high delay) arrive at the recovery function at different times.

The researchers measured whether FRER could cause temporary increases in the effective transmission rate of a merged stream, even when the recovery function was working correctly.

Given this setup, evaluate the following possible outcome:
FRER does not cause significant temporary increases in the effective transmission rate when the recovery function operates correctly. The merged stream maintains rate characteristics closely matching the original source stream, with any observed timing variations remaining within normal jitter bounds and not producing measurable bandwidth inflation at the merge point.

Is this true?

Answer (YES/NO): NO